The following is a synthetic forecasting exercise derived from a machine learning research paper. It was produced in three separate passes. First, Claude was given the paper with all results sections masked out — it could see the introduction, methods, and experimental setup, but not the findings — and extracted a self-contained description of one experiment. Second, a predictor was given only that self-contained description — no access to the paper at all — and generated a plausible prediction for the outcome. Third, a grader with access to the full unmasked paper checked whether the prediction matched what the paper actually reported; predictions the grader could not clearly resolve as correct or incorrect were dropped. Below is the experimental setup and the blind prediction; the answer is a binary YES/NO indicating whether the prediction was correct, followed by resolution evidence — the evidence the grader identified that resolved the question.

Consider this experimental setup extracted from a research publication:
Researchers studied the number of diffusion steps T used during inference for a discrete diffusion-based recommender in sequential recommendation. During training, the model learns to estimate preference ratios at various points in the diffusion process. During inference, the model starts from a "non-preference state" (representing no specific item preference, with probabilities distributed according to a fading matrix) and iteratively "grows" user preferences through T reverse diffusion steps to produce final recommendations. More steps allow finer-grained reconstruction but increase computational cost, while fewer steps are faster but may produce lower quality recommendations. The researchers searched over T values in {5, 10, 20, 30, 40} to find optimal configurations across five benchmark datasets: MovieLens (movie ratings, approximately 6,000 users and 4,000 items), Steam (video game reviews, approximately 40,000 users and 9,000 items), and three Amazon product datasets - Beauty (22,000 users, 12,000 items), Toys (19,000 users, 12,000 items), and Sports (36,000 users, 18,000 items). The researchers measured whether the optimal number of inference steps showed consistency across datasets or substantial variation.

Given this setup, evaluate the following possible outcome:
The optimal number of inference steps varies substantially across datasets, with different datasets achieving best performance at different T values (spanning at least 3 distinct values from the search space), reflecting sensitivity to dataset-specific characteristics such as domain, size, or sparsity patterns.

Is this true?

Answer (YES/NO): NO